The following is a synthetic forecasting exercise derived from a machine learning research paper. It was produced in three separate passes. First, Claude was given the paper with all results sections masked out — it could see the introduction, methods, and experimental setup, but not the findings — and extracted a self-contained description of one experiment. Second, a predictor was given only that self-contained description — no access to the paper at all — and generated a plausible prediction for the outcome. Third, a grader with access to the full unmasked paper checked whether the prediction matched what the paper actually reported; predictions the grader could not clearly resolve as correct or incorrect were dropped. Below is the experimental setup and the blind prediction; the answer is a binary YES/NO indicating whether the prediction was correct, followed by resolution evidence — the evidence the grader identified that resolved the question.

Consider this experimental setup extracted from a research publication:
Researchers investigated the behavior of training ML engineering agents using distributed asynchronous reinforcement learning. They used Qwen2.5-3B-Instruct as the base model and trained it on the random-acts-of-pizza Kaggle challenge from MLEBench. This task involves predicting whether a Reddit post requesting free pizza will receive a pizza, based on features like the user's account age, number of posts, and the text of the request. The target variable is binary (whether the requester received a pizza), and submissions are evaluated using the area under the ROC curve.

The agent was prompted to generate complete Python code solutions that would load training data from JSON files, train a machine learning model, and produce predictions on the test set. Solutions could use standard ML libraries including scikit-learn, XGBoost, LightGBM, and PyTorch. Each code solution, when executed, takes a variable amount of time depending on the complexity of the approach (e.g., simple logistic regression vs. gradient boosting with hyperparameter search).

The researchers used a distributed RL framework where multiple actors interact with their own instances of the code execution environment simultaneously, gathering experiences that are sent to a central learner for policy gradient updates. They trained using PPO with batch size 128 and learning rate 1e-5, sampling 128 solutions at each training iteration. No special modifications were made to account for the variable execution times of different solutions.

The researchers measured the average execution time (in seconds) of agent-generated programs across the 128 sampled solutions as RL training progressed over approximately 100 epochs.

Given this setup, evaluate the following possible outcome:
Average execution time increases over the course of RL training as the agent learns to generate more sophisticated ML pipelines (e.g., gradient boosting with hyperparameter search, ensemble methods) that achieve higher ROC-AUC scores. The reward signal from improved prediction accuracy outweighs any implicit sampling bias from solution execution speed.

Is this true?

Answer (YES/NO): NO